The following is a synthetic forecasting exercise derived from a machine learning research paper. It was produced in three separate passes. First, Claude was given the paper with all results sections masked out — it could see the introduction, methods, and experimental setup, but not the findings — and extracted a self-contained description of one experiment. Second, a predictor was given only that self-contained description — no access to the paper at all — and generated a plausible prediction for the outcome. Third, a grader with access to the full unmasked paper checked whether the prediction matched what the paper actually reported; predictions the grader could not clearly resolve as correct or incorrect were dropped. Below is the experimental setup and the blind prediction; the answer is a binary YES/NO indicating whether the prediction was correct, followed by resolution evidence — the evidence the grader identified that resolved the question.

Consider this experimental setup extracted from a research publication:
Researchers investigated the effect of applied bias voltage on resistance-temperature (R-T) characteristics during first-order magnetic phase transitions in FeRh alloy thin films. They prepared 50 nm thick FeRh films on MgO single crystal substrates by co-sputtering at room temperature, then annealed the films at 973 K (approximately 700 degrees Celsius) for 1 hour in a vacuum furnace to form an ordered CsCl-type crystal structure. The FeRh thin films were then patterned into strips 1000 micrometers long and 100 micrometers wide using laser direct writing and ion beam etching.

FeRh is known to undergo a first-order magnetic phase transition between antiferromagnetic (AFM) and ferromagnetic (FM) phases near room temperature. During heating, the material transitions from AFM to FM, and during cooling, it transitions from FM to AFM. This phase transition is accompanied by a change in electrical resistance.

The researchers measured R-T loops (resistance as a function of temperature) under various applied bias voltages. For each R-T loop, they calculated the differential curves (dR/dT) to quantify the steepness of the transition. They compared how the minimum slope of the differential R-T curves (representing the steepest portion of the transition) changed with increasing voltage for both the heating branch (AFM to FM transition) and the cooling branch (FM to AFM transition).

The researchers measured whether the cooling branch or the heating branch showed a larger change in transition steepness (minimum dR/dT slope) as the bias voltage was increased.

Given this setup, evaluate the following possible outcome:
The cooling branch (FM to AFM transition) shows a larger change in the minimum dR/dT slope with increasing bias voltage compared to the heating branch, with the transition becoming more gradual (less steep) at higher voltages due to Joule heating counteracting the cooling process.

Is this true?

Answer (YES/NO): NO